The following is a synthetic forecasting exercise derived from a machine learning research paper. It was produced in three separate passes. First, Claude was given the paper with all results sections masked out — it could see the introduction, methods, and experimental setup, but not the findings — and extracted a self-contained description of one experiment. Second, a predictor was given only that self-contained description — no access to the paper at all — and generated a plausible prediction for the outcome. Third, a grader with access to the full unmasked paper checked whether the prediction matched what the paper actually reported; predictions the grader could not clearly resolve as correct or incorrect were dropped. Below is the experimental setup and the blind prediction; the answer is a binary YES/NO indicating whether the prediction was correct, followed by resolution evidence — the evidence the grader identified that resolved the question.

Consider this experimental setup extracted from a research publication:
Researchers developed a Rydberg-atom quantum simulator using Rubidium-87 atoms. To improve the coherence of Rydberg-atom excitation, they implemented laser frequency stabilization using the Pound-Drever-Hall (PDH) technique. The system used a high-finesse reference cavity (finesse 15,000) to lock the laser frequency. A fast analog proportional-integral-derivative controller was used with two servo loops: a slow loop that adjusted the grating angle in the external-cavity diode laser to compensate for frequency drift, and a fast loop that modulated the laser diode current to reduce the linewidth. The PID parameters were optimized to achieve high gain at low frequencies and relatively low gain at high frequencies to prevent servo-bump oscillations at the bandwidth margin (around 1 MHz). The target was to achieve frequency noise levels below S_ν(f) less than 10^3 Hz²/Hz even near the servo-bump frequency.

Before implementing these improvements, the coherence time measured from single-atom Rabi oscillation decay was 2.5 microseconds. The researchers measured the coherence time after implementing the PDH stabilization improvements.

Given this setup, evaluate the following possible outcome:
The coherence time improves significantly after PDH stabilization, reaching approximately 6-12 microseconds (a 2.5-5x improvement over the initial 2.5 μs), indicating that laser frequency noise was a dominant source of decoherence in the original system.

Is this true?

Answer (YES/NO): YES